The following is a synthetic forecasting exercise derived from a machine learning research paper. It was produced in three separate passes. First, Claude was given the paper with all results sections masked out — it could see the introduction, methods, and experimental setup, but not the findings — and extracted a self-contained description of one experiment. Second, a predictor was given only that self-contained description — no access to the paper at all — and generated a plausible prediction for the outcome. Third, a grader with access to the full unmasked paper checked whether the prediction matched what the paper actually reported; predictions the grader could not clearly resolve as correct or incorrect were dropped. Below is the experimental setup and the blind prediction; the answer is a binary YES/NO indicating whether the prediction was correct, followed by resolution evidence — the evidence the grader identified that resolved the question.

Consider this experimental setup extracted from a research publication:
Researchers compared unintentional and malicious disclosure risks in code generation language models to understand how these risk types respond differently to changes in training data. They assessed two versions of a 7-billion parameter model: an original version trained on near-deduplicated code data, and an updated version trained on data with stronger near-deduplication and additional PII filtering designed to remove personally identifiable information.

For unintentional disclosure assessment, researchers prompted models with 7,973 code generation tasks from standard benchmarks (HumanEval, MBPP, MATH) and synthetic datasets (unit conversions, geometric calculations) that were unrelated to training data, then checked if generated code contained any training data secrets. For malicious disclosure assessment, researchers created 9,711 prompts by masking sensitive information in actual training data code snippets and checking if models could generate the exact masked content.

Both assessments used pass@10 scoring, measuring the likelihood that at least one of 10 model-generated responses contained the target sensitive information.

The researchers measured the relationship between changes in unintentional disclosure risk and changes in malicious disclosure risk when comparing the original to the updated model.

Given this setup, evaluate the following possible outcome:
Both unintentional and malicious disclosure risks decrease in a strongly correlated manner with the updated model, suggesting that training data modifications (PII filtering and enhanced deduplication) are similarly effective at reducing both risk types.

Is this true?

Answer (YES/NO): NO